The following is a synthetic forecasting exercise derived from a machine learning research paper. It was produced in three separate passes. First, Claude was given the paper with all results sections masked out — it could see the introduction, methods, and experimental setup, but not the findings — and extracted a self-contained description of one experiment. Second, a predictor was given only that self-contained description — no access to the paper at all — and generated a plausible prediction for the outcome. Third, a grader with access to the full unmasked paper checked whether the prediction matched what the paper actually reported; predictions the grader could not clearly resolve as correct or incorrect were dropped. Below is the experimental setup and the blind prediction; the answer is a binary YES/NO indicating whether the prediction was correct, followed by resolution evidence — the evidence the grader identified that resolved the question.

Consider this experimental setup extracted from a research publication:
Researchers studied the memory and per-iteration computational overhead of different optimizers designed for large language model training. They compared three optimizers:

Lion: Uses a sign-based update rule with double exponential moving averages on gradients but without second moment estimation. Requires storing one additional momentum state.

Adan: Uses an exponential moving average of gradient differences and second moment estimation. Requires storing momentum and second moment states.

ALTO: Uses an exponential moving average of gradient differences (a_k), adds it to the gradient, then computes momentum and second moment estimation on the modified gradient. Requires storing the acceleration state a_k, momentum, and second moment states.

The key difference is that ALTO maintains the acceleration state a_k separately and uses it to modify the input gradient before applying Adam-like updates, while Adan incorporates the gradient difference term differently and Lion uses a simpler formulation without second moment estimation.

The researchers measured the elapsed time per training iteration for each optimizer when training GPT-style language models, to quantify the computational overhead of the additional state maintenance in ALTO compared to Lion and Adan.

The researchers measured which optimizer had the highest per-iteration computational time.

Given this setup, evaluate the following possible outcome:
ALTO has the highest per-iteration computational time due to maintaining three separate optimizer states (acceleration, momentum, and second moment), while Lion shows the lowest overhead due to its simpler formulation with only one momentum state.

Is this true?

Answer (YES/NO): NO